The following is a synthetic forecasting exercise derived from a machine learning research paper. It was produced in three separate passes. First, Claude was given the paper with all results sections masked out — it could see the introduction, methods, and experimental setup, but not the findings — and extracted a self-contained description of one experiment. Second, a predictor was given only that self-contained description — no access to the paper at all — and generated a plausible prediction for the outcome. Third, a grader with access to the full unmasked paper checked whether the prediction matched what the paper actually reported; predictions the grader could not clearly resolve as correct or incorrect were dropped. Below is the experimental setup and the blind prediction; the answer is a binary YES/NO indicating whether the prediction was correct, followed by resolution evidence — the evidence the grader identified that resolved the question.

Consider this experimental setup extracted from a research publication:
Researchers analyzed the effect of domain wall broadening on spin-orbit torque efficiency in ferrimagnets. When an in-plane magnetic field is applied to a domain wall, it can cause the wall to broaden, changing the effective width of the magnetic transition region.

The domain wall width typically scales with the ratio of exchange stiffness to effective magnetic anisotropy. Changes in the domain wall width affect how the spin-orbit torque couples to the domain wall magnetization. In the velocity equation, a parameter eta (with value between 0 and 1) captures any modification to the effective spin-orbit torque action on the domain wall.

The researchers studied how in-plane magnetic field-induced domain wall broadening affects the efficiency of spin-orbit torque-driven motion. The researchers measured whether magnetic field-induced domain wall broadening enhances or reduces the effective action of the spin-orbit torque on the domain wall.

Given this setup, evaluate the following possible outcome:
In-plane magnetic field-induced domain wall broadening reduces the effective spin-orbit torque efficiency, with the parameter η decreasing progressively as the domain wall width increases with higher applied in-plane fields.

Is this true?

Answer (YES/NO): YES